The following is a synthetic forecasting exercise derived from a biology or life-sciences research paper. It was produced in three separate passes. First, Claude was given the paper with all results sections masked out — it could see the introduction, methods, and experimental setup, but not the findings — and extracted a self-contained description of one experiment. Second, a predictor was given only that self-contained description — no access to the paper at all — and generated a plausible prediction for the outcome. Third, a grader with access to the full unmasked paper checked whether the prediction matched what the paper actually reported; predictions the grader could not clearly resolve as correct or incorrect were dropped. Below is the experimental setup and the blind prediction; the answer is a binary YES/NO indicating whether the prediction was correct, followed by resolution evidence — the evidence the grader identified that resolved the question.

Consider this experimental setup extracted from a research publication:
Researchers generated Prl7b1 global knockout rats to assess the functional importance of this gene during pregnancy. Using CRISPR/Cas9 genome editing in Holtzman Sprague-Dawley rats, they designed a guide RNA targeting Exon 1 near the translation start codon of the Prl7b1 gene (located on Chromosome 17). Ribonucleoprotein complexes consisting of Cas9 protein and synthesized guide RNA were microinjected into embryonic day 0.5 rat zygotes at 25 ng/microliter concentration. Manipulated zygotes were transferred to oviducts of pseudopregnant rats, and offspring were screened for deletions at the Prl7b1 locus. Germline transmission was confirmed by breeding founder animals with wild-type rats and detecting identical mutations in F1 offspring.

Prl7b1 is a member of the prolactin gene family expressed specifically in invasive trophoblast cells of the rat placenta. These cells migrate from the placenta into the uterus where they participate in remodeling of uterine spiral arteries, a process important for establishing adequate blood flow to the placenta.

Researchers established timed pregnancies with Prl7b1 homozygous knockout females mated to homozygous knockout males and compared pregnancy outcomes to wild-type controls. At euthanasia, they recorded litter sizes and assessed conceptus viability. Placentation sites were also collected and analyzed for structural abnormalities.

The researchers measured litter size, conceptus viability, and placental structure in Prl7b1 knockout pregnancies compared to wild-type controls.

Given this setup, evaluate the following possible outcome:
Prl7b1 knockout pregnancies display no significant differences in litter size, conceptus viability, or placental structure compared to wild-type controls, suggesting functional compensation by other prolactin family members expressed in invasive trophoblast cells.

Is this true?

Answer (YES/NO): YES